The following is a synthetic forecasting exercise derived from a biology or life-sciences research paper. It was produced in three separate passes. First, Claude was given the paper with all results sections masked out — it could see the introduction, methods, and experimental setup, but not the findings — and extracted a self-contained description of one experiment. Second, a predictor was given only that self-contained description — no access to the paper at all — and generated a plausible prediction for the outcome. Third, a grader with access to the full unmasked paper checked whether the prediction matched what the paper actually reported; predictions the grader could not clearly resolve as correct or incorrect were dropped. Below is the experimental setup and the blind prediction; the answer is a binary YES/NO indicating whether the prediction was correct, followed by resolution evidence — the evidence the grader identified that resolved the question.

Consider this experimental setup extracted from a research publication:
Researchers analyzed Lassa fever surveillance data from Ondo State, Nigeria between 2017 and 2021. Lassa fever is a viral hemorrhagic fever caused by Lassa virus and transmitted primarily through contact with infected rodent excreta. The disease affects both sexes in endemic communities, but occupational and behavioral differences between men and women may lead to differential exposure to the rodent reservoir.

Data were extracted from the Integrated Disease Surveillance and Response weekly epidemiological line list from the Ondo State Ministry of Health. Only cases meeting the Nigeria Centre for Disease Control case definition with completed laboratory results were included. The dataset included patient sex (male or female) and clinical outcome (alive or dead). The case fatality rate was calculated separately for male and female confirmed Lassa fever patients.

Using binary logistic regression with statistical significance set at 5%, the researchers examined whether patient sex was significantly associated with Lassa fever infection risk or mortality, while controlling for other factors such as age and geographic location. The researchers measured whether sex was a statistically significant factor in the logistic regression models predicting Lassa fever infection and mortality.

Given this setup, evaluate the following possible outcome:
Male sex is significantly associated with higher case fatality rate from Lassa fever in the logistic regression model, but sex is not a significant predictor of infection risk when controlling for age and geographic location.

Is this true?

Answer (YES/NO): NO